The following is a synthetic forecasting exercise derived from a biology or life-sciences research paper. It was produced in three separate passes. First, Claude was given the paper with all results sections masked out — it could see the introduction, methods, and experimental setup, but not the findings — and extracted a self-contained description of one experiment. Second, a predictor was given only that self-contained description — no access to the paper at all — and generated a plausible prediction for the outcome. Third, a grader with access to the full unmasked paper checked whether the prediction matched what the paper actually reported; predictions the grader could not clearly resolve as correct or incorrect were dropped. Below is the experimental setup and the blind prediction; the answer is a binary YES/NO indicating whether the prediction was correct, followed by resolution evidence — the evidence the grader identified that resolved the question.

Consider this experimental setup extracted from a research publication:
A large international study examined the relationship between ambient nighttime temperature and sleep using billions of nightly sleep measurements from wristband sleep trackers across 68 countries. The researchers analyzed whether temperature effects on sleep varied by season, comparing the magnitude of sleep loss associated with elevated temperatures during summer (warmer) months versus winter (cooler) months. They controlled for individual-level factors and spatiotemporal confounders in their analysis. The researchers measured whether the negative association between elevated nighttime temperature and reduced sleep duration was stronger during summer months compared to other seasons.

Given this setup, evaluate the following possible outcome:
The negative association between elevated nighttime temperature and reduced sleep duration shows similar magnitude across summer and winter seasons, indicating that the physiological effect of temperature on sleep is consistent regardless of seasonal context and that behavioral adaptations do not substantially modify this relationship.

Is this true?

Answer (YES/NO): NO